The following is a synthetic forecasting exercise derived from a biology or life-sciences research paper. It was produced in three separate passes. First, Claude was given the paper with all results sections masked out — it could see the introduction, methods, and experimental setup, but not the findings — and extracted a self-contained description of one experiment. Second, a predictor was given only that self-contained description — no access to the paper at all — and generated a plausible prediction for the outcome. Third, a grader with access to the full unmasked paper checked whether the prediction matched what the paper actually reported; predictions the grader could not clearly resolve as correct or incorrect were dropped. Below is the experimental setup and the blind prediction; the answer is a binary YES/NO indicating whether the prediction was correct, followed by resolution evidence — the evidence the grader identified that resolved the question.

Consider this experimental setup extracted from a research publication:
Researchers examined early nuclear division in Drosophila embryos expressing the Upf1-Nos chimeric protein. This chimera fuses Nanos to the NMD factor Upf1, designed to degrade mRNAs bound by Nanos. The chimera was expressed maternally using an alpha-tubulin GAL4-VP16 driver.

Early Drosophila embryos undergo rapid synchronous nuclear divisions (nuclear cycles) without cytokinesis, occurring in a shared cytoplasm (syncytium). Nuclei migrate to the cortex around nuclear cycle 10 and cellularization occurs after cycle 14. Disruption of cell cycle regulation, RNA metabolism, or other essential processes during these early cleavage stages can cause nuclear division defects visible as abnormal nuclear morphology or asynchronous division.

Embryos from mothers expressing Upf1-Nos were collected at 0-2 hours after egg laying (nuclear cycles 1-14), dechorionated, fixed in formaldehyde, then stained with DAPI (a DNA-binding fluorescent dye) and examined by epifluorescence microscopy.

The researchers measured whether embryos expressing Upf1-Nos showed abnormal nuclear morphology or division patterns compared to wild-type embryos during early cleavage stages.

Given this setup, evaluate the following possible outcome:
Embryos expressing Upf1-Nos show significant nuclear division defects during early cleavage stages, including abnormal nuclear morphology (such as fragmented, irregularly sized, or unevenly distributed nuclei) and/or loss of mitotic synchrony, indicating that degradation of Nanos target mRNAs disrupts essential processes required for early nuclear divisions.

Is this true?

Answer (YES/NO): YES